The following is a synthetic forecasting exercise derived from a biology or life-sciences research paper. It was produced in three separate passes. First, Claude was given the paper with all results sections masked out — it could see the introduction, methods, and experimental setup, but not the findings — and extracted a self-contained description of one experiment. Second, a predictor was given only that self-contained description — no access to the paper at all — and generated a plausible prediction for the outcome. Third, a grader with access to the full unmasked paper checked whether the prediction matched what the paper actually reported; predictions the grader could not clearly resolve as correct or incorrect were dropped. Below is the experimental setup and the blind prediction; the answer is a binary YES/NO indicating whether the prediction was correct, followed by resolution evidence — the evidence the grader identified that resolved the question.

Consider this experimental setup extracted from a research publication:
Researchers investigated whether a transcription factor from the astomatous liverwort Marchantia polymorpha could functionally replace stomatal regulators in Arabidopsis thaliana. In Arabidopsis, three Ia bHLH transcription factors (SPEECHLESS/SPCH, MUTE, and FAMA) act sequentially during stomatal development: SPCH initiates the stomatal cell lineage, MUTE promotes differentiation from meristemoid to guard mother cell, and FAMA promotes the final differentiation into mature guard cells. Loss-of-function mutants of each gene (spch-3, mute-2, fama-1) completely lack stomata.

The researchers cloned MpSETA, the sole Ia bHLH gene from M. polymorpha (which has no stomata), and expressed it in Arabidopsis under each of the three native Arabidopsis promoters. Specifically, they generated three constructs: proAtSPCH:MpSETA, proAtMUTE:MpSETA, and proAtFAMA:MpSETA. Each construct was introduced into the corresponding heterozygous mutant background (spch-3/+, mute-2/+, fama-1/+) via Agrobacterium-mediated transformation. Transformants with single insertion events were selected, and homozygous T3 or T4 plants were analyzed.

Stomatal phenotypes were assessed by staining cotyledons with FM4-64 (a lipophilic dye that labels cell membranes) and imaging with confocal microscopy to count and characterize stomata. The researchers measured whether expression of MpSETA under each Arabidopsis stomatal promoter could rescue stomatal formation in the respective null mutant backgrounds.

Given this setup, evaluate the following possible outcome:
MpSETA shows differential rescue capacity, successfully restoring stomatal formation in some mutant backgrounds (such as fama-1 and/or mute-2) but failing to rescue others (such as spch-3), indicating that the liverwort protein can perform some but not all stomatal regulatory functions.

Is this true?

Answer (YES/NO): YES